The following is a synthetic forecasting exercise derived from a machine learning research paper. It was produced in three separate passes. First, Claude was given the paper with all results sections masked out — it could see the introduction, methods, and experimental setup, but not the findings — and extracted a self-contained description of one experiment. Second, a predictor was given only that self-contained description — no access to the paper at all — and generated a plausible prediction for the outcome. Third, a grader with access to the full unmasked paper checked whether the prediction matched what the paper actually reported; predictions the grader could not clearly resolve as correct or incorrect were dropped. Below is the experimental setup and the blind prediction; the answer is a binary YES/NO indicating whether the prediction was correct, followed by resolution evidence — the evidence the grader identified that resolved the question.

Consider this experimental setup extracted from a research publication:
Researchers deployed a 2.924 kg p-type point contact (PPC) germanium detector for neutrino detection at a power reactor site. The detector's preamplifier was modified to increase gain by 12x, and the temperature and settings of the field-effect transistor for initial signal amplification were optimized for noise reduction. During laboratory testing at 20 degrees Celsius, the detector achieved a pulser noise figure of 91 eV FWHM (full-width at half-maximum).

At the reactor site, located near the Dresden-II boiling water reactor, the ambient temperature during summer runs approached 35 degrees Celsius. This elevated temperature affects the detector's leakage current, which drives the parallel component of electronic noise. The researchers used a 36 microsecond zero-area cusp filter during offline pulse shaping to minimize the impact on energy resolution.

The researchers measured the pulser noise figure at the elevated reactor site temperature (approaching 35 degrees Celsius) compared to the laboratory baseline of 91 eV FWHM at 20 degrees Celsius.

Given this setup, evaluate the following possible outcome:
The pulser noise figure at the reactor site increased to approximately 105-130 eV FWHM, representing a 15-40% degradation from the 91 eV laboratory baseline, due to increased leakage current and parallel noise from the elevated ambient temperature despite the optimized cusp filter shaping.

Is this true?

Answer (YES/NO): NO